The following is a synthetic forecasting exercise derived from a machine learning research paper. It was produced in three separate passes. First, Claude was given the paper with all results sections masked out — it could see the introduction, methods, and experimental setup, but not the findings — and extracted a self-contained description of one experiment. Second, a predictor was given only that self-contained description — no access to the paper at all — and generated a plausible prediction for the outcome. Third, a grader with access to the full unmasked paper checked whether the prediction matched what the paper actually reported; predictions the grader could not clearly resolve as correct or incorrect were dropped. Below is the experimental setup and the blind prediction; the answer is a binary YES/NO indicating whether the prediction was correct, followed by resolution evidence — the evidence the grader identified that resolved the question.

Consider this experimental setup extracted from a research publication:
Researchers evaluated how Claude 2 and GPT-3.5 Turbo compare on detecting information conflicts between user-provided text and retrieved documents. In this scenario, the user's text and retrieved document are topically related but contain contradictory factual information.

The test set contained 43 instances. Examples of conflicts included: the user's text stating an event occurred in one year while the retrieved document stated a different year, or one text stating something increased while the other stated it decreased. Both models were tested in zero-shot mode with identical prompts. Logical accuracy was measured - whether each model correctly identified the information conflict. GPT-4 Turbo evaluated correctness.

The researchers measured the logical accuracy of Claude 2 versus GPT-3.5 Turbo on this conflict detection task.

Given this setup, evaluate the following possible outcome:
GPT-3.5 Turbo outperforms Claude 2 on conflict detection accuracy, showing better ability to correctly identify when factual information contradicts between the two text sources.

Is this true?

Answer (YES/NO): NO